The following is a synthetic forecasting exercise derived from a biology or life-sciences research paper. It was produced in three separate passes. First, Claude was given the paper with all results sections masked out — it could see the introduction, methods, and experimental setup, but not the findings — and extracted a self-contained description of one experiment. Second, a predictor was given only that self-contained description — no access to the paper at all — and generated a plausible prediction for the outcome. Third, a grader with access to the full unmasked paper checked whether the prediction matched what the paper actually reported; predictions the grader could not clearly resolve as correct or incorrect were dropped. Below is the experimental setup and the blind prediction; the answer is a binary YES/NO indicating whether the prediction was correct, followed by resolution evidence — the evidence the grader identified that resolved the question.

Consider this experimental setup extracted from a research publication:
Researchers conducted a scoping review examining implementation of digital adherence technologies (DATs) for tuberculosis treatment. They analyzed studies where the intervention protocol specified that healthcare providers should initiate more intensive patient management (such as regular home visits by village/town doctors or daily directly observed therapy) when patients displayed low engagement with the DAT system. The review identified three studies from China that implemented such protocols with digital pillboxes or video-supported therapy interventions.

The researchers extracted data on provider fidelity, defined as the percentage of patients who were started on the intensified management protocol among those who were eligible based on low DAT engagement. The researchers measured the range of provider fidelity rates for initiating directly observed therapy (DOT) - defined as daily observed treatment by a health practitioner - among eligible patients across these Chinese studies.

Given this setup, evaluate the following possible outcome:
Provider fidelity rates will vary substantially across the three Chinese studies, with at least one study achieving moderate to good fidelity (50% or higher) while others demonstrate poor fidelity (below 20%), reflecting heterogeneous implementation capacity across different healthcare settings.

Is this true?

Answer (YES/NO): YES